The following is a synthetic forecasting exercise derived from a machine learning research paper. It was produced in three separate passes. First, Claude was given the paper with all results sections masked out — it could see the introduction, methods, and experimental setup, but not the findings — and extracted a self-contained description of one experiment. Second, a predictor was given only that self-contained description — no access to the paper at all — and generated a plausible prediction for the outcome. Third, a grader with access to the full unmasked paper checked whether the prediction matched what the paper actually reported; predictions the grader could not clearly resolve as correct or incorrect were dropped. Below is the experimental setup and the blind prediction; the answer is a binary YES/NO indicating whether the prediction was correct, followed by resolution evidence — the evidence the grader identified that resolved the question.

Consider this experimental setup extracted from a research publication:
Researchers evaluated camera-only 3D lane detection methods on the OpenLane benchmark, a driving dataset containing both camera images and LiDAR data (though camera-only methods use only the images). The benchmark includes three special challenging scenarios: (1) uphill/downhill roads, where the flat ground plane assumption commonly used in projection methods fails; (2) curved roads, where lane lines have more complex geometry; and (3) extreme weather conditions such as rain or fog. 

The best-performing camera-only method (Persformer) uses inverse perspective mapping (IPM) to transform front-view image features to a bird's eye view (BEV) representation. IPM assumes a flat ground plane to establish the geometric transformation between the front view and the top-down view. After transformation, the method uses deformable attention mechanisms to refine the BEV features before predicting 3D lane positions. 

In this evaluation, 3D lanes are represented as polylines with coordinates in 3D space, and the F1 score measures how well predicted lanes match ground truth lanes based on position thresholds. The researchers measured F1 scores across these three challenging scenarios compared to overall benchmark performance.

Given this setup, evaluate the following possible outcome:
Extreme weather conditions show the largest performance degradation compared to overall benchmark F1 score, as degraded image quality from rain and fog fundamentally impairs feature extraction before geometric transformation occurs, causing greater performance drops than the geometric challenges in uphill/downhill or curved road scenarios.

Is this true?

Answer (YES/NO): NO